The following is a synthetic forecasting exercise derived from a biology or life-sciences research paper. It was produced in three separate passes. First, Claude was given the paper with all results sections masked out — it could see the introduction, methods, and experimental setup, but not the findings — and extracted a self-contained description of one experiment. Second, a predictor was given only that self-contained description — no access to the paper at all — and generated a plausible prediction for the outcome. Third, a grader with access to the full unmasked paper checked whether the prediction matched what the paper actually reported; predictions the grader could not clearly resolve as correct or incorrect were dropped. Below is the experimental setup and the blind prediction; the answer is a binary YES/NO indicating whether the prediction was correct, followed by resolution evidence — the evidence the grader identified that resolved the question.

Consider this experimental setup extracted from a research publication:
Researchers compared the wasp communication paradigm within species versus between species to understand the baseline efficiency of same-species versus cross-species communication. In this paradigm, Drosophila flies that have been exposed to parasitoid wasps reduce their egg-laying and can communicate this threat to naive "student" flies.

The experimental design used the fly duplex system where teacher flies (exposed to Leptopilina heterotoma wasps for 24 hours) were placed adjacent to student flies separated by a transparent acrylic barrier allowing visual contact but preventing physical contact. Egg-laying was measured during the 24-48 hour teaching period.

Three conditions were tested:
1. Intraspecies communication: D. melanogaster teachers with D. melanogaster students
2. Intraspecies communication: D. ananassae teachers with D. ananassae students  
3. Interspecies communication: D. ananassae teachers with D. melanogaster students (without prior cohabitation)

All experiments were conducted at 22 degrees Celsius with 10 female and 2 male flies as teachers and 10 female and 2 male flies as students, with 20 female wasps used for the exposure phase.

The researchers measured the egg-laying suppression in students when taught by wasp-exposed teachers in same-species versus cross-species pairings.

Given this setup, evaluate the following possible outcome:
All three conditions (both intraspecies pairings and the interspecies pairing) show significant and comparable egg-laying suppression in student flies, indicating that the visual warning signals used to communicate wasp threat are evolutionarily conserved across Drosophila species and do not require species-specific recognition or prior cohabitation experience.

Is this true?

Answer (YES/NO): NO